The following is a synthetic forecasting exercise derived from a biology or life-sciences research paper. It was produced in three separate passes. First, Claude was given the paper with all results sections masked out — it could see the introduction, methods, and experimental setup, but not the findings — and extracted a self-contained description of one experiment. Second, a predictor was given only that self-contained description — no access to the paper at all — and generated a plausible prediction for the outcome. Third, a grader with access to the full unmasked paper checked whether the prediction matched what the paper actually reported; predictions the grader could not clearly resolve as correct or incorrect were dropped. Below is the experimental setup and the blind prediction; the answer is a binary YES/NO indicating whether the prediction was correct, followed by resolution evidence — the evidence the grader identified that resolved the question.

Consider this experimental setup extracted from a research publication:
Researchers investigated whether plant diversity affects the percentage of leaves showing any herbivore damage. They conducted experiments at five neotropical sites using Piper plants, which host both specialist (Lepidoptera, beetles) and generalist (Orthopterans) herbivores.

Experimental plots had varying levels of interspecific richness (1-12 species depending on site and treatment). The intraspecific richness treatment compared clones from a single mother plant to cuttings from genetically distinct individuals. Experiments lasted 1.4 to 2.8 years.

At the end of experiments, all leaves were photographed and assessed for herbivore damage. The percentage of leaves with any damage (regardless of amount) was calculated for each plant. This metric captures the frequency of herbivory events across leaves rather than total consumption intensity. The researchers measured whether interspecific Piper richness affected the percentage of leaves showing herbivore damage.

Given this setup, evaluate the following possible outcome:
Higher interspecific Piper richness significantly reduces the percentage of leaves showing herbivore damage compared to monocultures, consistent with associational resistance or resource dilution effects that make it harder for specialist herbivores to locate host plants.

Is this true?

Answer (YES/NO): NO